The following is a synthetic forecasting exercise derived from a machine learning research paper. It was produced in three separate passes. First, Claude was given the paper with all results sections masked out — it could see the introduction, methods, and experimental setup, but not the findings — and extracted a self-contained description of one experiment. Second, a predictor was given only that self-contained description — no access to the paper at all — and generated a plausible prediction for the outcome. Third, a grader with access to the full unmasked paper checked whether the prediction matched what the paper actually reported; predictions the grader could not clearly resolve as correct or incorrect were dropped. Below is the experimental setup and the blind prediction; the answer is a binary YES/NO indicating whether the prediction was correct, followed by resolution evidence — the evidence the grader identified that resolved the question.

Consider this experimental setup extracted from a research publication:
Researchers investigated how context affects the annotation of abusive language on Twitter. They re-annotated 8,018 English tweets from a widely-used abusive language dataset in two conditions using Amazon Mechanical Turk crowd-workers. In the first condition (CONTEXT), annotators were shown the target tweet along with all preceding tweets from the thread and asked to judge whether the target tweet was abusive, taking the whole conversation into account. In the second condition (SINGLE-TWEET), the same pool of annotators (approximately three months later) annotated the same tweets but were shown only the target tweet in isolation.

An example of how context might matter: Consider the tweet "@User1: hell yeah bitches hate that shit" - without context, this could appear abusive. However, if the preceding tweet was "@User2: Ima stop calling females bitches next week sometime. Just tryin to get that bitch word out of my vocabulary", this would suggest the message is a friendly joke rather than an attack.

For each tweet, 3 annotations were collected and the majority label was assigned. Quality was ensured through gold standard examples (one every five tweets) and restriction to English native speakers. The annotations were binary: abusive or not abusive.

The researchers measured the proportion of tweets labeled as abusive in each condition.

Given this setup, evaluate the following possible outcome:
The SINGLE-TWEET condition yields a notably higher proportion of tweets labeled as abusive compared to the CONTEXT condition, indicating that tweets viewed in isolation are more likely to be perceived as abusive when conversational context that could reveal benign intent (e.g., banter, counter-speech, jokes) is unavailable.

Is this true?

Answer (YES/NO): YES